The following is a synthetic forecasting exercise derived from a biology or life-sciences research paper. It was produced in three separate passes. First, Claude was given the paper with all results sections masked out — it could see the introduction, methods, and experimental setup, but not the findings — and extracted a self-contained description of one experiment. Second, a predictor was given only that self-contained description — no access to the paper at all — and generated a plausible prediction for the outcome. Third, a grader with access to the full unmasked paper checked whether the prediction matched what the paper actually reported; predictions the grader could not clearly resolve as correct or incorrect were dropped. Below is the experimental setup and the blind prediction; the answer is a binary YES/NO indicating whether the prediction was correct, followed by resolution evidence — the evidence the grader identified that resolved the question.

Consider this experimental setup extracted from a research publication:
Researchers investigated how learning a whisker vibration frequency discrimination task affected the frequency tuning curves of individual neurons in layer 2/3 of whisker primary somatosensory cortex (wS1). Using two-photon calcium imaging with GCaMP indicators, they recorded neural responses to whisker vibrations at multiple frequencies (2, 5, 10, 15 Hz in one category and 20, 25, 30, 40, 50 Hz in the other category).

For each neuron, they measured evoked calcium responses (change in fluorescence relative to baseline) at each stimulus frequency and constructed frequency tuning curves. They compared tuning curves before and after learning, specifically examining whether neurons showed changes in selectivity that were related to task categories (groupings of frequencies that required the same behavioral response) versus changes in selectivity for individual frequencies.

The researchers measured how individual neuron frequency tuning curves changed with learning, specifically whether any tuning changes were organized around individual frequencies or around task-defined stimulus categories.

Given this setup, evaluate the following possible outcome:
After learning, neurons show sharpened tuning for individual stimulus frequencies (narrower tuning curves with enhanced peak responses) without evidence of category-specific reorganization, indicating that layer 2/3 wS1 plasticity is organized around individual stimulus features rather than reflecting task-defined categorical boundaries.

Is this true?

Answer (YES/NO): NO